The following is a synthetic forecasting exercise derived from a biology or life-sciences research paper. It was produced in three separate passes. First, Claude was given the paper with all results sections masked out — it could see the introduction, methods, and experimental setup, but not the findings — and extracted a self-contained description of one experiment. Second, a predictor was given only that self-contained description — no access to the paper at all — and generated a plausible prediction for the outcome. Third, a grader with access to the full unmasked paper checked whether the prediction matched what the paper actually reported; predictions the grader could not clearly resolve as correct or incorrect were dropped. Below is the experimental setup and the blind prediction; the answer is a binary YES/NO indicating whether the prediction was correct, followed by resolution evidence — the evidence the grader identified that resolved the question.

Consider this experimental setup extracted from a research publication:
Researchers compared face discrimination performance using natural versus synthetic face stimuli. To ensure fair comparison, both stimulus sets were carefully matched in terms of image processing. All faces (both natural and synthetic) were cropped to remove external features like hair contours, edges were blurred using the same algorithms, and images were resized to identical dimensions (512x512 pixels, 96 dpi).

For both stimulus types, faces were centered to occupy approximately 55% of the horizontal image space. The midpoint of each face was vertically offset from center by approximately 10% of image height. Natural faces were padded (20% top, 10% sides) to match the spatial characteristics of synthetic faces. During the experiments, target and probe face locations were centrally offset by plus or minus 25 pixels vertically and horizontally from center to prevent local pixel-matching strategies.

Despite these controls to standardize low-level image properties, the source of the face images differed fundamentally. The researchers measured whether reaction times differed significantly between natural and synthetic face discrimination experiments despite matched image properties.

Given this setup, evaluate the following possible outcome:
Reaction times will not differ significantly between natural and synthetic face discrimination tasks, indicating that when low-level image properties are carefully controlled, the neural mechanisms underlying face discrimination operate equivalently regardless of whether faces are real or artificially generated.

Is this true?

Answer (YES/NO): YES